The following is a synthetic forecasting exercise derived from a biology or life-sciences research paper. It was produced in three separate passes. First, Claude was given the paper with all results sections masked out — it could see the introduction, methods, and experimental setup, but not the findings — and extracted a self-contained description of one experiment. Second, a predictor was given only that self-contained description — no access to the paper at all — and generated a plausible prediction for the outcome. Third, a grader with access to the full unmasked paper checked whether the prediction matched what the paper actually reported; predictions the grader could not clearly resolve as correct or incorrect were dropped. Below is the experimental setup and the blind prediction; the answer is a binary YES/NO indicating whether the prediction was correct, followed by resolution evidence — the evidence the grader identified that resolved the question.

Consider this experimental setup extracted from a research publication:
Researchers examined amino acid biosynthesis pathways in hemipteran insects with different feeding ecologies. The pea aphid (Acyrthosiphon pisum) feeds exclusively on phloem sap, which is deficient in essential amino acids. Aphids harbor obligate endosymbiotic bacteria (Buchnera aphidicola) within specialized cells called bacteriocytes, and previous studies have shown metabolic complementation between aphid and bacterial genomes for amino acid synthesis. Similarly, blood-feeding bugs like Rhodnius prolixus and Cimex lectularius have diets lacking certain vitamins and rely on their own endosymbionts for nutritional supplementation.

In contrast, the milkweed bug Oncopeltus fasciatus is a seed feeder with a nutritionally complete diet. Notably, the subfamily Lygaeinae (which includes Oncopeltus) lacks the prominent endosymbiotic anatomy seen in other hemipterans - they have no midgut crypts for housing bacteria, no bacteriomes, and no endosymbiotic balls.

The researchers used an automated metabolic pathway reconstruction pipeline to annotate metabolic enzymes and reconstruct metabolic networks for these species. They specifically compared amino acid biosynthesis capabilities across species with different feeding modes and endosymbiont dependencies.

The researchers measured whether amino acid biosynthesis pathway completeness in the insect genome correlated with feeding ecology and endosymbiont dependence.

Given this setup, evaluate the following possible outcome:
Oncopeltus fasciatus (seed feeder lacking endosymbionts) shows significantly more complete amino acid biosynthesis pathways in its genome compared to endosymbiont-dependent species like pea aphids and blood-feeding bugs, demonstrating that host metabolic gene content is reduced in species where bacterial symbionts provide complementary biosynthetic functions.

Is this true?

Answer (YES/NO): NO